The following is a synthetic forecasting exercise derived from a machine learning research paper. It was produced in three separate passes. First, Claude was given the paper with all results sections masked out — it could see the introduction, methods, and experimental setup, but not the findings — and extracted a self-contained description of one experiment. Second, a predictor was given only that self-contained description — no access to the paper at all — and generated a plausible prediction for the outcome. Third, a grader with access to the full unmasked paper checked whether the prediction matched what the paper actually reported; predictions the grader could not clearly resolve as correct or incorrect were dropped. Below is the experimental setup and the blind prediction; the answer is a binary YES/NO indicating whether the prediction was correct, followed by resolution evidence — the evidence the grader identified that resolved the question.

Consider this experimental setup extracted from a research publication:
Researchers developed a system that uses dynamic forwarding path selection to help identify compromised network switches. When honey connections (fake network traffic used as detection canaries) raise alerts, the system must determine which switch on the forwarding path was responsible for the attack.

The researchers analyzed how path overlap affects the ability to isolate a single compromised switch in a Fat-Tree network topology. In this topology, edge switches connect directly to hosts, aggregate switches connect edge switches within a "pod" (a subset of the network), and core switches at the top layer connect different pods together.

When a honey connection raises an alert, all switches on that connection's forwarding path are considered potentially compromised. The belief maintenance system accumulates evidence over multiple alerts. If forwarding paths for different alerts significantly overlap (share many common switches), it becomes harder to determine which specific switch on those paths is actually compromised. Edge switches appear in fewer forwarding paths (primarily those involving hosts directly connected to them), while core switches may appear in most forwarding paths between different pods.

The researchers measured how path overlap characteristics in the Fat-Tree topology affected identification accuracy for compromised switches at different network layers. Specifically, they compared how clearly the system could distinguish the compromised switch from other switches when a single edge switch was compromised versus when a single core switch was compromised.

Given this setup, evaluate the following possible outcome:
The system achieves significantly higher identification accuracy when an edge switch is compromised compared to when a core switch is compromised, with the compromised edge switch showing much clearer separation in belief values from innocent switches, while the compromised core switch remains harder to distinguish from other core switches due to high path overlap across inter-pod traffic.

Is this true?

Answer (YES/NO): YES